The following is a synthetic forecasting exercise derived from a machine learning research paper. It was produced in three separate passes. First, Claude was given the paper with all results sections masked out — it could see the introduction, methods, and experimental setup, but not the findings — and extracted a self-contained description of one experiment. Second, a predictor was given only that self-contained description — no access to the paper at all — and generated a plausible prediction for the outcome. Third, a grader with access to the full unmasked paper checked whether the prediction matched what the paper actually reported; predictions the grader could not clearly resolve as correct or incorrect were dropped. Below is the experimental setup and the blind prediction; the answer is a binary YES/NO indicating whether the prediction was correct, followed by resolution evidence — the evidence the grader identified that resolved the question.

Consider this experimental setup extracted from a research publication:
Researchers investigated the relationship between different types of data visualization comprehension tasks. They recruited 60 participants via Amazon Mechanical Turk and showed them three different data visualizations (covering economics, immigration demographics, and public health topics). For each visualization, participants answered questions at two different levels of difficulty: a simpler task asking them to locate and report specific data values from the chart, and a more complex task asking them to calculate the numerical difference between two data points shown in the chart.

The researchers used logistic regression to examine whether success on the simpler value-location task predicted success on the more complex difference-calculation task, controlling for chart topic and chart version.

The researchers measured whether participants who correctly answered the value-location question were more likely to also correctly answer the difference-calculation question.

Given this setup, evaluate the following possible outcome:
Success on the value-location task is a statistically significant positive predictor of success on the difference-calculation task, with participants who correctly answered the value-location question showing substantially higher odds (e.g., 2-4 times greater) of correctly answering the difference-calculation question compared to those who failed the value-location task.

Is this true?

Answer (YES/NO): YES